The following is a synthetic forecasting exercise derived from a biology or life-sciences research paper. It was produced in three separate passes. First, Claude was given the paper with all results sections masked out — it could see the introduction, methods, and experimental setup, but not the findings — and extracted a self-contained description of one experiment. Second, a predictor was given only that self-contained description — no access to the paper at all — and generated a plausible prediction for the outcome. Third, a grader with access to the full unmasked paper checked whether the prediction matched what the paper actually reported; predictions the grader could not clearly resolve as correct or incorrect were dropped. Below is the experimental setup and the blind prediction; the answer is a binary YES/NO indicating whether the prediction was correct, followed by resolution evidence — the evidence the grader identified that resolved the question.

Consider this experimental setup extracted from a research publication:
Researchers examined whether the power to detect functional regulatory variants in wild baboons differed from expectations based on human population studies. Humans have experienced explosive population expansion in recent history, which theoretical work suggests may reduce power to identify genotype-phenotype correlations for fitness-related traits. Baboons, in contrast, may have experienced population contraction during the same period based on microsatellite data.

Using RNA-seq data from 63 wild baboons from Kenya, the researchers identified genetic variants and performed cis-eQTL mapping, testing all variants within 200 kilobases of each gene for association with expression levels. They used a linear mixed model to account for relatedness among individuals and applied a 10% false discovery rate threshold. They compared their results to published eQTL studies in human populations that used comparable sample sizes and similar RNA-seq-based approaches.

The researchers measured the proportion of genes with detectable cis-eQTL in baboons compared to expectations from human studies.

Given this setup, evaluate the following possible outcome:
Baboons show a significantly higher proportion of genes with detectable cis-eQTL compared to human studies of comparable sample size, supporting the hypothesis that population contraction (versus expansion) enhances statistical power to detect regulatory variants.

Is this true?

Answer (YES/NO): YES